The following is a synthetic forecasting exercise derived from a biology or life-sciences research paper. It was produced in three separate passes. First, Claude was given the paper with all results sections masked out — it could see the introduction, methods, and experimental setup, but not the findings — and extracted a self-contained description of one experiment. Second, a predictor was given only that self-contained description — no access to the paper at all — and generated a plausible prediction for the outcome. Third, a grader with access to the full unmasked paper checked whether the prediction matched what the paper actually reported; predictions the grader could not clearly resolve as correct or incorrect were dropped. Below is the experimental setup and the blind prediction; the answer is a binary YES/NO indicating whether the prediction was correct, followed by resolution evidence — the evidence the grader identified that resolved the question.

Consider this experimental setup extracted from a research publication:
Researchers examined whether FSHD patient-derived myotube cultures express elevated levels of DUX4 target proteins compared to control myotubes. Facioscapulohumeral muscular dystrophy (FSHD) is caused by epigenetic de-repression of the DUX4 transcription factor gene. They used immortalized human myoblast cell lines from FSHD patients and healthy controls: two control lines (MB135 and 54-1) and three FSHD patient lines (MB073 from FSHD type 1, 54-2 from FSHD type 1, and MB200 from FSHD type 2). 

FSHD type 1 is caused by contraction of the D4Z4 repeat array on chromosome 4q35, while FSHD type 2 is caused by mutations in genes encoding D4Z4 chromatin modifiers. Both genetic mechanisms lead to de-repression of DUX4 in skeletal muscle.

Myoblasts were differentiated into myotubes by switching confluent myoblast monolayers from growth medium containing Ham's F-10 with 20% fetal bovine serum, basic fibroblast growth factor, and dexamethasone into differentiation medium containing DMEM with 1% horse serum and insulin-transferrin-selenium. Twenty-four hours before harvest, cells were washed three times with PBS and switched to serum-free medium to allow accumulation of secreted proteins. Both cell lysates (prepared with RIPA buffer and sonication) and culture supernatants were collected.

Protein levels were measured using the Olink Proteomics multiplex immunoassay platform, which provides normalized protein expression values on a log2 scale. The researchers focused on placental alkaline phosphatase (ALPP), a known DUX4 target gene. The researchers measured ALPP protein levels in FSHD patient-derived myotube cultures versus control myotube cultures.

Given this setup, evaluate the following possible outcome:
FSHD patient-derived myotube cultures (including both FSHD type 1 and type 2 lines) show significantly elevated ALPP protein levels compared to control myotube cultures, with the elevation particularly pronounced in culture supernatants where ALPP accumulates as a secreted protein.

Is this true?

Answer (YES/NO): NO